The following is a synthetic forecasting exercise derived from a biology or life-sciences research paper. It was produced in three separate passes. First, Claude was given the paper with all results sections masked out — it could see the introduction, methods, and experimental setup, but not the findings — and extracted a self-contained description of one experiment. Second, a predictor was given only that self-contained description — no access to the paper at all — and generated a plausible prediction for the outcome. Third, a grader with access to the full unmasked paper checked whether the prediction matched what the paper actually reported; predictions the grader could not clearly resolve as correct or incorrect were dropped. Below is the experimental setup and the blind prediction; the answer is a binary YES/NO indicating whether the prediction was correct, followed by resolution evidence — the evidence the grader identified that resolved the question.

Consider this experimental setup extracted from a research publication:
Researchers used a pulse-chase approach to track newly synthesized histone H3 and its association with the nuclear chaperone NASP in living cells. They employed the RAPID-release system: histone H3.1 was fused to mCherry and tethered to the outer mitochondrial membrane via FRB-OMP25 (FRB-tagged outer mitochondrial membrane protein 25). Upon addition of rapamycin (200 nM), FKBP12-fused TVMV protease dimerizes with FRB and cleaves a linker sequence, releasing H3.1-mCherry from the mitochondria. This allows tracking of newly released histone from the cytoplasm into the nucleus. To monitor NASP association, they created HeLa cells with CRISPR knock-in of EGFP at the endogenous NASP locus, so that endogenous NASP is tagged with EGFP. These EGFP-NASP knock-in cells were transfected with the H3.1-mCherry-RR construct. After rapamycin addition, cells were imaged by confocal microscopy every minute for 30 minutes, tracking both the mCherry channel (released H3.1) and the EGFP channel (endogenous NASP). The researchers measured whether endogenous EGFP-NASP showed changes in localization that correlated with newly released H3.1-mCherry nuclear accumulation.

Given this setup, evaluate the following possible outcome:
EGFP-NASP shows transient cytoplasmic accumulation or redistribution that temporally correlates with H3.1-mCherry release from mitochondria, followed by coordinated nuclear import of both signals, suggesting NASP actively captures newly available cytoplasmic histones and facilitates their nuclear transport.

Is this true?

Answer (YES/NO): NO